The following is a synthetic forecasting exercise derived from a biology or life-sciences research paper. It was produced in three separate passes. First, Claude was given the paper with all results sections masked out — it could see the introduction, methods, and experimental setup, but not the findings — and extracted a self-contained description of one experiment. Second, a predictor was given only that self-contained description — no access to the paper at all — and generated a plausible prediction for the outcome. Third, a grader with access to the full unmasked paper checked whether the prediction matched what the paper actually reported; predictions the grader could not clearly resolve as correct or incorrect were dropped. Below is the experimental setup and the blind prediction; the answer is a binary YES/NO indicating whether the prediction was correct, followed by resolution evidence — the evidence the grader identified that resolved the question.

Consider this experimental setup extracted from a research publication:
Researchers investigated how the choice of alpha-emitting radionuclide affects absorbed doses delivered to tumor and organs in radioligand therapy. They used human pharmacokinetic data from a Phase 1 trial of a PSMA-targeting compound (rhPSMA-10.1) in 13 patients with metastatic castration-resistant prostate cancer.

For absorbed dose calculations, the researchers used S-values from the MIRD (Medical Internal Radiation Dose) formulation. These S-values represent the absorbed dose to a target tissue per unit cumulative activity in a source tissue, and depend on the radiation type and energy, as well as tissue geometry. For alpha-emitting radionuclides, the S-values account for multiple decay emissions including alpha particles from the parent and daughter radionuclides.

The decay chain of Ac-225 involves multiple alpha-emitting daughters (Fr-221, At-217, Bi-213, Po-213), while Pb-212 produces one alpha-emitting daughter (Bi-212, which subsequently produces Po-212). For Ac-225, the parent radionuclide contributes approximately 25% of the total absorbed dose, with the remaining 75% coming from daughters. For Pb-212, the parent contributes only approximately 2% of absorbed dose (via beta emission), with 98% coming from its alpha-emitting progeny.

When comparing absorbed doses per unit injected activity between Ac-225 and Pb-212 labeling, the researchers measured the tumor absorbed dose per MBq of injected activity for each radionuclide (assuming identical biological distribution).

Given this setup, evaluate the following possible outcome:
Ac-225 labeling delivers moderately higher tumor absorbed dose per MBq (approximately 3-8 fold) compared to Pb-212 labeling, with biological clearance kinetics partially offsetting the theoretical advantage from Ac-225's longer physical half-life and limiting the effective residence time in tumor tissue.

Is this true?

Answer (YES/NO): NO